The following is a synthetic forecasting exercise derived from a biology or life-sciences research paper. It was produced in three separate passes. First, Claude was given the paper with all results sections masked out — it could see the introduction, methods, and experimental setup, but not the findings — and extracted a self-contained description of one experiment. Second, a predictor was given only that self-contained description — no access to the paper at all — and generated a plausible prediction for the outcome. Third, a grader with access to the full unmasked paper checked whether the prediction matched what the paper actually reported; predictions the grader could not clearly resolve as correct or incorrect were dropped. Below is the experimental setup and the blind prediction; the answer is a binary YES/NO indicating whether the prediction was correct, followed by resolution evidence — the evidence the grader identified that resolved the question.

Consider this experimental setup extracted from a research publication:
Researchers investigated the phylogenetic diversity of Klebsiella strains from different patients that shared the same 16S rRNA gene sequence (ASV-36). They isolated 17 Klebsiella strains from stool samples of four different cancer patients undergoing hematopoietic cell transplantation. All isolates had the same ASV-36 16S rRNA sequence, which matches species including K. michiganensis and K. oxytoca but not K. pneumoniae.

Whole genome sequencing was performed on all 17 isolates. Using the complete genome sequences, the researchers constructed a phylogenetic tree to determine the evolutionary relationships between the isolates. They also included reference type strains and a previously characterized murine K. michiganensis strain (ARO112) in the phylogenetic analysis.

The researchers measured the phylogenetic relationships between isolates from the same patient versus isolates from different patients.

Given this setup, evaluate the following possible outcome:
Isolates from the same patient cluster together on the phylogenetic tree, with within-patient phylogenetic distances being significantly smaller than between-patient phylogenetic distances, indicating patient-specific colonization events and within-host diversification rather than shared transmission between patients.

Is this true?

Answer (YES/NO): YES